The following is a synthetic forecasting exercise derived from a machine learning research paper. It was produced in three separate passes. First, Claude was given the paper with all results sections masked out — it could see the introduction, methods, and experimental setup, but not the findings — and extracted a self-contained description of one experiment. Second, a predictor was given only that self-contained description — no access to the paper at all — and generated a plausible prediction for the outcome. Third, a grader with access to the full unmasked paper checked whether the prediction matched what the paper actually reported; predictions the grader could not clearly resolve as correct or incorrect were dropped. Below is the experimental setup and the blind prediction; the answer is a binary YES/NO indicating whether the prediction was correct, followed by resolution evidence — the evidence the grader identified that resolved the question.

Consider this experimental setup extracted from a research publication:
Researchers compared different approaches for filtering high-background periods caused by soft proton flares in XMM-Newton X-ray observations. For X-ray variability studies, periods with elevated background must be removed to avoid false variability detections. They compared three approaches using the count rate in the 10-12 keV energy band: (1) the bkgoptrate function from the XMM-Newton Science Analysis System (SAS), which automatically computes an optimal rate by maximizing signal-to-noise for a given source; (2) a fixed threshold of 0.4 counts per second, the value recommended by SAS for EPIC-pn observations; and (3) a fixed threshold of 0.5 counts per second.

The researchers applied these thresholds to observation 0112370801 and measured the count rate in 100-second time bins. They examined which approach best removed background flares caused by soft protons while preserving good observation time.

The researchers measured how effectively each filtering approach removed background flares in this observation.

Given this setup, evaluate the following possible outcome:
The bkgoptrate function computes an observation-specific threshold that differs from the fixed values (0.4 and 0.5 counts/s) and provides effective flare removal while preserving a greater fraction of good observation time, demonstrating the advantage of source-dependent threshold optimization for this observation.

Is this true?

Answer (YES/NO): NO